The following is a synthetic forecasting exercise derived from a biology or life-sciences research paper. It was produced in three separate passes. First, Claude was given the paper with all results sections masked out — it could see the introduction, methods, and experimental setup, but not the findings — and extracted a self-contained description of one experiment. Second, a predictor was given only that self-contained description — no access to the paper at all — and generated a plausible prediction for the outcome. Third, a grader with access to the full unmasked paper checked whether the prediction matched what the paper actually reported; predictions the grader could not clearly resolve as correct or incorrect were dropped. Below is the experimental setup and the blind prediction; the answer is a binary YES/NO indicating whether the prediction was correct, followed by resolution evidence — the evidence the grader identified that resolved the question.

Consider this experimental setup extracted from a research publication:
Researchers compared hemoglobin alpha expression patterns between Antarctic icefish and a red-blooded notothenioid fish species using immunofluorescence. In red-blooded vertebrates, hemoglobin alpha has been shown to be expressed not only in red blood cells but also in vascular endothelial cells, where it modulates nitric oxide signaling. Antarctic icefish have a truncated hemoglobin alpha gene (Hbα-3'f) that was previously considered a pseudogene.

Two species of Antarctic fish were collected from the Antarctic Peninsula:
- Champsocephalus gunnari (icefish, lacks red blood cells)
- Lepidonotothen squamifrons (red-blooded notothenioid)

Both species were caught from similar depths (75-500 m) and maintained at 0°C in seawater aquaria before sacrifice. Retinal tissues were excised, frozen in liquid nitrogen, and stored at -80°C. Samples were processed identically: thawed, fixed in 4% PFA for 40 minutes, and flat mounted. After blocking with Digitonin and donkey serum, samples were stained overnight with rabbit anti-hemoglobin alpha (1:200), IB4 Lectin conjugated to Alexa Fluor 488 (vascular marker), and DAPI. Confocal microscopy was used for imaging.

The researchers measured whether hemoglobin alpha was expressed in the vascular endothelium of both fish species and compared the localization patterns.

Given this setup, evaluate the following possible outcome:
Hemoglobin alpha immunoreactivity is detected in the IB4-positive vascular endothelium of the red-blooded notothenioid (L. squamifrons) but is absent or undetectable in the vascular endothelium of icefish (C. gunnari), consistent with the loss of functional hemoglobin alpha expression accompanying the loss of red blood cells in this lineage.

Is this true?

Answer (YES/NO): NO